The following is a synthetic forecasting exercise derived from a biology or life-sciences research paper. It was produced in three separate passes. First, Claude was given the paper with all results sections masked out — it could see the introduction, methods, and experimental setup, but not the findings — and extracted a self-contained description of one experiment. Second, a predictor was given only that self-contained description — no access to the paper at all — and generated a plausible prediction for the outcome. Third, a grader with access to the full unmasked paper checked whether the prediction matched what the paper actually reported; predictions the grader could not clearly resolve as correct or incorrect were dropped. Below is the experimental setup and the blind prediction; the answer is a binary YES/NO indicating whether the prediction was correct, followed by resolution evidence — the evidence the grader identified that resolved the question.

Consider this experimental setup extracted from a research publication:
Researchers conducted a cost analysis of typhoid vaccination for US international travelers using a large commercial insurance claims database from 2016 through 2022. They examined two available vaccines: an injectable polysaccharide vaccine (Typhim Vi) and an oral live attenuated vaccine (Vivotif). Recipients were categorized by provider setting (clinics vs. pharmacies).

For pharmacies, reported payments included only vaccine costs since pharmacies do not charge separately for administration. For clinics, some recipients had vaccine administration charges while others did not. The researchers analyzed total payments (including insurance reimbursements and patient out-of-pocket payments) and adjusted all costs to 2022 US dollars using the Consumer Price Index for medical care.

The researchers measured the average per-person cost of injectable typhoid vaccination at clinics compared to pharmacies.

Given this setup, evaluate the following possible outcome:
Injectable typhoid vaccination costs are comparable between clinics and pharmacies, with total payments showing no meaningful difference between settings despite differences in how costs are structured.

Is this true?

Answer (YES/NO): NO